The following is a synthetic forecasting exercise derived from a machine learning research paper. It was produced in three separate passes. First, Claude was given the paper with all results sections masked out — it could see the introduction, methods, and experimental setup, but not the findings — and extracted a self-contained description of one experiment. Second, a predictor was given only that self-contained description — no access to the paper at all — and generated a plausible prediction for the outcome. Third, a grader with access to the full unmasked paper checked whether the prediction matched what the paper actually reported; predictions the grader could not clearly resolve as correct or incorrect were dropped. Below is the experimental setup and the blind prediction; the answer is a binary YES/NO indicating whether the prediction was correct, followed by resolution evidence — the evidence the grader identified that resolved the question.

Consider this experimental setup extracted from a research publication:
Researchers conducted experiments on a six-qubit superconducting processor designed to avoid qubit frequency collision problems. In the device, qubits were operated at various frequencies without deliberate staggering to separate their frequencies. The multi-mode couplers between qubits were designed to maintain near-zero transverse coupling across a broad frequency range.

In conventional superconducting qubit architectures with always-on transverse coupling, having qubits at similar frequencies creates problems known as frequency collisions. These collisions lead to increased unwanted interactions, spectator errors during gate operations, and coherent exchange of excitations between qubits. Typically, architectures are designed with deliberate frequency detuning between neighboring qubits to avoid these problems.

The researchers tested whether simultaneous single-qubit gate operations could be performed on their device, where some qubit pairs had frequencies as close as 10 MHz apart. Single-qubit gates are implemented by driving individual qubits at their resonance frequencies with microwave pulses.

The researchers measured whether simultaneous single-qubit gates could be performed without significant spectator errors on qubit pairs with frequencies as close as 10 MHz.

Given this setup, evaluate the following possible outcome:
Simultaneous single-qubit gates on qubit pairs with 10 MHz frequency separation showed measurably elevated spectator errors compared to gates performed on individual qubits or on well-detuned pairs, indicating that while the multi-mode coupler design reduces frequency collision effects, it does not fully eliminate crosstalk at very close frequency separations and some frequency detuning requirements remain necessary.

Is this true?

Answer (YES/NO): NO